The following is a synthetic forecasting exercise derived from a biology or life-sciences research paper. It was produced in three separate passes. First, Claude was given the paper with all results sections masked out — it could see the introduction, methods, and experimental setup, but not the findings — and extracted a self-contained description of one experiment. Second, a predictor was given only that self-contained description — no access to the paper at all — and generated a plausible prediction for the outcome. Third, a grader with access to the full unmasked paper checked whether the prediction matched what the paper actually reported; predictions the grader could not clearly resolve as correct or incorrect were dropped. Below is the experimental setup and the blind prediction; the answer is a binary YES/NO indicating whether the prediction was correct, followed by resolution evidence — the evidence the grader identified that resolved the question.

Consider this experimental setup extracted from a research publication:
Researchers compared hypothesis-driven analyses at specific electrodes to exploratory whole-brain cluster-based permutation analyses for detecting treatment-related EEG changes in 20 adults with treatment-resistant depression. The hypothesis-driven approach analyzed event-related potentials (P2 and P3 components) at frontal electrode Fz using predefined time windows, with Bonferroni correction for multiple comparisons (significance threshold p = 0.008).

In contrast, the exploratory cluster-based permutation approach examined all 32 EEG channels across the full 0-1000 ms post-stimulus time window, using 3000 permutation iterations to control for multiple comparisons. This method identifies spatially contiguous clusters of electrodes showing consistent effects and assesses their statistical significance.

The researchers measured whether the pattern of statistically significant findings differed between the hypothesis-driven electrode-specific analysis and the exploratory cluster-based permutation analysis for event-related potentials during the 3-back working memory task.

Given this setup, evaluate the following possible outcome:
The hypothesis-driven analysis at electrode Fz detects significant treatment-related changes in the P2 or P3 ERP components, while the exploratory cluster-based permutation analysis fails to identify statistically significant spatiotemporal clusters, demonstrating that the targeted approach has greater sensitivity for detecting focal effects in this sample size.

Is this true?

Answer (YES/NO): NO